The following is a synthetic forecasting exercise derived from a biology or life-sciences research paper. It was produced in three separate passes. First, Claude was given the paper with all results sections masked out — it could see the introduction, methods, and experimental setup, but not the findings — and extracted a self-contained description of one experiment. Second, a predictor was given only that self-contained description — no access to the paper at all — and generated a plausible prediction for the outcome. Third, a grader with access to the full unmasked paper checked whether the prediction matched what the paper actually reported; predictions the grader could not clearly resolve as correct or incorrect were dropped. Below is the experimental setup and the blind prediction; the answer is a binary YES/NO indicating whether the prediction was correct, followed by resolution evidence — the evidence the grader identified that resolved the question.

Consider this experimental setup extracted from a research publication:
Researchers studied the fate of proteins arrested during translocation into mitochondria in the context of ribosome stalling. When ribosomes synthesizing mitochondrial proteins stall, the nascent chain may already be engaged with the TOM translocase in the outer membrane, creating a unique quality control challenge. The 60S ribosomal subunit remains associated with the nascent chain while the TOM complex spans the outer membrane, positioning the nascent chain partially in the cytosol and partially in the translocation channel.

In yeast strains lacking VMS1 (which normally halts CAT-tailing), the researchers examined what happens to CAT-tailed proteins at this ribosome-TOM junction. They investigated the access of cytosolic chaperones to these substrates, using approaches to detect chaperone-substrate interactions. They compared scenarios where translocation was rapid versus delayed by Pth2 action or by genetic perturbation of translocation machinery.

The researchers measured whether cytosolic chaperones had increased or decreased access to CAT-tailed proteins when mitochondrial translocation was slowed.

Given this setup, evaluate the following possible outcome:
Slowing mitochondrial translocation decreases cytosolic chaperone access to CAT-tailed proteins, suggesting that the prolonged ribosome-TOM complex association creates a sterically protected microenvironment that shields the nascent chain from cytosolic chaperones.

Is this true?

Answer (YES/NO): NO